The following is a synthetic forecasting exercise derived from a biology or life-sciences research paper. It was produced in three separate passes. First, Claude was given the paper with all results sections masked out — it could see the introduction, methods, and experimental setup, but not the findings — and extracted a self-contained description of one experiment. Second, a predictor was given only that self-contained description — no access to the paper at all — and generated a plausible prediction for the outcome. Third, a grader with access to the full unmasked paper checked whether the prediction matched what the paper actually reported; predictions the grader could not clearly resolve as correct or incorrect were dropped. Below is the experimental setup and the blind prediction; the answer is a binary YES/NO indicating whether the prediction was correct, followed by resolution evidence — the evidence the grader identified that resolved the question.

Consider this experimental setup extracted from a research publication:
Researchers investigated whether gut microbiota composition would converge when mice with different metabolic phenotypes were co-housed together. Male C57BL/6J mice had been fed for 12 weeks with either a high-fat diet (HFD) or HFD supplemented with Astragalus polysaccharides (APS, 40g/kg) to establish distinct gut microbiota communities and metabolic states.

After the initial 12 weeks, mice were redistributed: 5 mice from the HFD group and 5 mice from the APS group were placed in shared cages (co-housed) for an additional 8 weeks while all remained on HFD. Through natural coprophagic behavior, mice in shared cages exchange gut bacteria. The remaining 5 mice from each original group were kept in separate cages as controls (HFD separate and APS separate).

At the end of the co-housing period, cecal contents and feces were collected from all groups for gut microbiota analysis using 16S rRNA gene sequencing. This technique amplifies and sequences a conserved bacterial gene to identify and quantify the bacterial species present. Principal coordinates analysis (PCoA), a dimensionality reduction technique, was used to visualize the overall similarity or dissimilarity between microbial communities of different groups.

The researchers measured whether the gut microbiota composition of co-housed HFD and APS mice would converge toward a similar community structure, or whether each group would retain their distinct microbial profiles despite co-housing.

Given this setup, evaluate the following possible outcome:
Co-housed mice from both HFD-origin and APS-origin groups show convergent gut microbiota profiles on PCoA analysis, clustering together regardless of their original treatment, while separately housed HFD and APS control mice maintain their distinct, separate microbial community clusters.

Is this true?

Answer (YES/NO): NO